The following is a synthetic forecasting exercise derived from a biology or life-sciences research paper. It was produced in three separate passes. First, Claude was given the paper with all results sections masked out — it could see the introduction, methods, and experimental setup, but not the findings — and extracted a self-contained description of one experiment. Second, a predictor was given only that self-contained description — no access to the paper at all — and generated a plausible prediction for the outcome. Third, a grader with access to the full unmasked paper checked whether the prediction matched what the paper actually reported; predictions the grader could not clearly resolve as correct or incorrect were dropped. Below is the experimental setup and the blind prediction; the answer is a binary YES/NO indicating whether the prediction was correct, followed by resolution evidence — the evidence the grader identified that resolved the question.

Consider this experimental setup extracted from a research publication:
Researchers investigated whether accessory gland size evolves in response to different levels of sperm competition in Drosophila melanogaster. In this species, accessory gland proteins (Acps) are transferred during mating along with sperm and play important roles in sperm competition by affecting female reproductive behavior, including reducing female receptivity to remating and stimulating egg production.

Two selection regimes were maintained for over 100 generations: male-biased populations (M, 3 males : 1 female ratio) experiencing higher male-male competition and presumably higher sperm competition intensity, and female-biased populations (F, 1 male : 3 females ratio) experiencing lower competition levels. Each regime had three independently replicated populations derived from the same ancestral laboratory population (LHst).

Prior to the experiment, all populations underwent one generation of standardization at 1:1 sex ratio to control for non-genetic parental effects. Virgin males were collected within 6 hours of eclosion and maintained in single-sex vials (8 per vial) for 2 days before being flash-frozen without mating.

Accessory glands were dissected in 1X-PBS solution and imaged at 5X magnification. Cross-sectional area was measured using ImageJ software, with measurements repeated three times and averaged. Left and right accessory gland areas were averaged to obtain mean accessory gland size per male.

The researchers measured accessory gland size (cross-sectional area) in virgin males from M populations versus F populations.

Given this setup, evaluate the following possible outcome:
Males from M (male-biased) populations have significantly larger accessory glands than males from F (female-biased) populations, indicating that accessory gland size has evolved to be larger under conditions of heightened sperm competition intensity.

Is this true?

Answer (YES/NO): NO